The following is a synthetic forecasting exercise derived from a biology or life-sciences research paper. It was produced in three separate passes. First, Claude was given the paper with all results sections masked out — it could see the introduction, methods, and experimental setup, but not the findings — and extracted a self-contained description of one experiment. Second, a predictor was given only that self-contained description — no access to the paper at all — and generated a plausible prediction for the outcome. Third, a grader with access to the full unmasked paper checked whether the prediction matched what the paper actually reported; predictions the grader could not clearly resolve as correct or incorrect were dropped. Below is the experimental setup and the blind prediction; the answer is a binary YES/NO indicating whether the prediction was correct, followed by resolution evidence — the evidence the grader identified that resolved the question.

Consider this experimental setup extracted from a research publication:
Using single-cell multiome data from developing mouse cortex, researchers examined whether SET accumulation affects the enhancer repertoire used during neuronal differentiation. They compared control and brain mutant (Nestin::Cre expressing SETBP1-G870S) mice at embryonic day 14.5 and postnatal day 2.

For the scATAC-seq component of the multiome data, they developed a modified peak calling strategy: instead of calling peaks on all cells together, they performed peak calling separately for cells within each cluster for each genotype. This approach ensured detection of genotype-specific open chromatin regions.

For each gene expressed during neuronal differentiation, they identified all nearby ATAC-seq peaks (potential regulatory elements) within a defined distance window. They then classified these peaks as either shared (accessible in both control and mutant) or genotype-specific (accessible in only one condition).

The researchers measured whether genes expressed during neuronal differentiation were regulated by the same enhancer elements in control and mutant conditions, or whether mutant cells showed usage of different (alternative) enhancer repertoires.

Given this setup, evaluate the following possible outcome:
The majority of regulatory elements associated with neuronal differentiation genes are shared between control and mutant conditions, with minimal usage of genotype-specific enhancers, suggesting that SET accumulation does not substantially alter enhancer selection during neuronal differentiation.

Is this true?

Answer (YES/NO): NO